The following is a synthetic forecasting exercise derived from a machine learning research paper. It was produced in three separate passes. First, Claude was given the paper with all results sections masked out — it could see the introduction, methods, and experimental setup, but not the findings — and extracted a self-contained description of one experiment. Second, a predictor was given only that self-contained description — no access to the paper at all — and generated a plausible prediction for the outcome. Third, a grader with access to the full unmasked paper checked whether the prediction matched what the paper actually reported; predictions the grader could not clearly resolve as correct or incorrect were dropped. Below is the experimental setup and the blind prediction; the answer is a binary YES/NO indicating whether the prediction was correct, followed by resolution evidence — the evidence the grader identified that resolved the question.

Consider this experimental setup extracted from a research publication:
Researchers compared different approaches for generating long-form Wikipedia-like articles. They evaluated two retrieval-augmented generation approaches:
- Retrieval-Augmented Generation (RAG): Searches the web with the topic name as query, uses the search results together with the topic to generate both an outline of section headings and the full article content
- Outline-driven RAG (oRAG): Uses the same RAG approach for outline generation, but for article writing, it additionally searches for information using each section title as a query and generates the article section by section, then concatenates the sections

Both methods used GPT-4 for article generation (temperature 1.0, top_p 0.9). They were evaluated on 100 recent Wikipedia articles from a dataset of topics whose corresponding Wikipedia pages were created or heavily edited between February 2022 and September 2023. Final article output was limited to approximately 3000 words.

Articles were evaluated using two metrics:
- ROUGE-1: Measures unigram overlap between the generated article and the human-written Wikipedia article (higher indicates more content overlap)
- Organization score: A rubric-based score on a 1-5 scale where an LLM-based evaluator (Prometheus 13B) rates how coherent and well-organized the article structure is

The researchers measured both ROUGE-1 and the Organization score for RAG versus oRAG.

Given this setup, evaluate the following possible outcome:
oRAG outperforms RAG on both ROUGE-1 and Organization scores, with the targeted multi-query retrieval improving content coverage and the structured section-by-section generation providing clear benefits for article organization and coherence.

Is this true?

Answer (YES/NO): YES